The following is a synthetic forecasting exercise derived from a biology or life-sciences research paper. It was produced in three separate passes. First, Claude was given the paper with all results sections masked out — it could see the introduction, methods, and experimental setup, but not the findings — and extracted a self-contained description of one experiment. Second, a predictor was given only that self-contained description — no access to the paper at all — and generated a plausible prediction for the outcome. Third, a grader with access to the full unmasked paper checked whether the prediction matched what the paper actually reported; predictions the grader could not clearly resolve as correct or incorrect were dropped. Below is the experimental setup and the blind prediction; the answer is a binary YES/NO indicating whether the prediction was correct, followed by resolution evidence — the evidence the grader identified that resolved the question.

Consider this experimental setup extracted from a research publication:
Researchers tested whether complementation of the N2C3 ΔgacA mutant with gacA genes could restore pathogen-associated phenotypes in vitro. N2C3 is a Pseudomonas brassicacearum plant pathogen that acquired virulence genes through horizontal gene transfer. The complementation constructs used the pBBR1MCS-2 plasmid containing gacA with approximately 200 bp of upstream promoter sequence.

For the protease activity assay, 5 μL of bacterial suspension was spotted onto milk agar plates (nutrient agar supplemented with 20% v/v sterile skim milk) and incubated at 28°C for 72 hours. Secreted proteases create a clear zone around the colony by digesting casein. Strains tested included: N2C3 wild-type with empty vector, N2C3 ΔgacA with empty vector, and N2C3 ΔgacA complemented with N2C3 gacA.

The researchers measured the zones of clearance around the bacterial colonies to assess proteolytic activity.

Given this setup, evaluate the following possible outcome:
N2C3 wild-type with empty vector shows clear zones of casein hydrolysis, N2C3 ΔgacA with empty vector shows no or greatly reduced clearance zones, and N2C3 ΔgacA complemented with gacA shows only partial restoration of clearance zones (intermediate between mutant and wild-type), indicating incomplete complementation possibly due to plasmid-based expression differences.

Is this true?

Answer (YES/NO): NO